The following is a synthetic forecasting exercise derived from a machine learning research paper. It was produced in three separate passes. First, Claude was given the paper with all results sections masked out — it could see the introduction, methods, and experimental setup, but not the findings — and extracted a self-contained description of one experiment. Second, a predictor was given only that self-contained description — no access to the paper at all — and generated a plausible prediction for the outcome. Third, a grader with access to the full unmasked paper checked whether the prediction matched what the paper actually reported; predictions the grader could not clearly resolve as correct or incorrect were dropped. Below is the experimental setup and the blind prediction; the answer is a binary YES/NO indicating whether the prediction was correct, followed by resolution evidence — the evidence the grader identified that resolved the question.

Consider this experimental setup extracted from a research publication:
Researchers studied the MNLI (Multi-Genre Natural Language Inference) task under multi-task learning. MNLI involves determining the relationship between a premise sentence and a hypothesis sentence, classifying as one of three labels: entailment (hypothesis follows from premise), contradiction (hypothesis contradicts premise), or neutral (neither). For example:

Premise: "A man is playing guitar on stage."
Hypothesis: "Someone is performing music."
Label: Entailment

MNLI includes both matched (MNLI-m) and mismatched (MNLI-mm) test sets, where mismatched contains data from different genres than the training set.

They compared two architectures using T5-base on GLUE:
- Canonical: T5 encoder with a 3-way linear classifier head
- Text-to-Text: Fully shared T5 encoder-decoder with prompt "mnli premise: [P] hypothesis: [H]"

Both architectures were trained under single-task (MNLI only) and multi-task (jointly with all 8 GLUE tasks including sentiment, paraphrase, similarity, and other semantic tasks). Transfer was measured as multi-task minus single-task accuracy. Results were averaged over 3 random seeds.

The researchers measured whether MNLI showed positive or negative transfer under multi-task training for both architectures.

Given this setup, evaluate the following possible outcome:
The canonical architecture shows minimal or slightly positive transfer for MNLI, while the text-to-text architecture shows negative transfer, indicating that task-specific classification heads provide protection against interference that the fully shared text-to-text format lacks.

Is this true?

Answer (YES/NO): NO